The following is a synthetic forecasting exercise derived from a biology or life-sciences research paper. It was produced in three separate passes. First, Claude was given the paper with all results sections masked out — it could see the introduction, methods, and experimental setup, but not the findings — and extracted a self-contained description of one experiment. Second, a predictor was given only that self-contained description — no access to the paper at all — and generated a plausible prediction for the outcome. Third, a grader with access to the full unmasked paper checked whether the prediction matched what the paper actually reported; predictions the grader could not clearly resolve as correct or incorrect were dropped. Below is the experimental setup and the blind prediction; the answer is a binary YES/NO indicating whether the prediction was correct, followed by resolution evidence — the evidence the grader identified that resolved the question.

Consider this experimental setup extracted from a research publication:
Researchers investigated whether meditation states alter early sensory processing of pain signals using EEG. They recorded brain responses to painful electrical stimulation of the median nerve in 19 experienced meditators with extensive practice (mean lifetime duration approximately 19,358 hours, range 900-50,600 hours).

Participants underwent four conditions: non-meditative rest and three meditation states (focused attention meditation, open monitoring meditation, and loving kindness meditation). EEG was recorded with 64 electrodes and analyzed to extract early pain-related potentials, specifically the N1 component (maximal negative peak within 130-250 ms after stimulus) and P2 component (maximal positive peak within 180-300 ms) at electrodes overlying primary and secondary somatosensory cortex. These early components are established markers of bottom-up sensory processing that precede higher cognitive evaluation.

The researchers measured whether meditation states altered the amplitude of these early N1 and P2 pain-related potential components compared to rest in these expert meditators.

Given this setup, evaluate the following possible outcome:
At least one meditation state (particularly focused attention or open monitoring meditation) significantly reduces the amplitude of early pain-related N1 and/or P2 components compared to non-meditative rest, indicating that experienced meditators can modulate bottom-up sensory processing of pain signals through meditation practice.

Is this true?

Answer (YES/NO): NO